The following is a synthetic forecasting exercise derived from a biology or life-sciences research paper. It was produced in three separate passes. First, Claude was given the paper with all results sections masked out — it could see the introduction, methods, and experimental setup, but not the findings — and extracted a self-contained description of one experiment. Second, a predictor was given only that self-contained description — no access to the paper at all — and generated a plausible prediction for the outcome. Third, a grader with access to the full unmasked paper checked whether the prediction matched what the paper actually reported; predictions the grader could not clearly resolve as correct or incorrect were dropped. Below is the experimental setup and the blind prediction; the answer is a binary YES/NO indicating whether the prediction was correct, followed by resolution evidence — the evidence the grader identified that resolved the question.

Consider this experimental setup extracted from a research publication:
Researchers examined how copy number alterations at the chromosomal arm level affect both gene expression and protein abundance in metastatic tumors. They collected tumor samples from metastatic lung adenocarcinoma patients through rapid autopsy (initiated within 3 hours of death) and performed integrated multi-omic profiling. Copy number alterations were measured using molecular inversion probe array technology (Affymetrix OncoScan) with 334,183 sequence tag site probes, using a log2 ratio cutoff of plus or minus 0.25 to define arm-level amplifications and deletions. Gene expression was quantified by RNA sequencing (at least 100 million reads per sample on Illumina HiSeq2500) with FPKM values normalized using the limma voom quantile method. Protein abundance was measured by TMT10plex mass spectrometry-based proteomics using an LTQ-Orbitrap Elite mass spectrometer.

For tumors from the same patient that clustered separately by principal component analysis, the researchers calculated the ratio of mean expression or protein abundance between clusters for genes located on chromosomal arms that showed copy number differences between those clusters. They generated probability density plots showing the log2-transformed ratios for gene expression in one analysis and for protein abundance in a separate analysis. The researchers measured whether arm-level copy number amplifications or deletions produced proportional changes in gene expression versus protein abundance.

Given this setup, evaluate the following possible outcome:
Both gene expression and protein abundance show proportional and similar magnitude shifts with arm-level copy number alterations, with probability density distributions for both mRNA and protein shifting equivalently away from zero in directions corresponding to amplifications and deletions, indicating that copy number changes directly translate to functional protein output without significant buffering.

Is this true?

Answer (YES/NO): NO